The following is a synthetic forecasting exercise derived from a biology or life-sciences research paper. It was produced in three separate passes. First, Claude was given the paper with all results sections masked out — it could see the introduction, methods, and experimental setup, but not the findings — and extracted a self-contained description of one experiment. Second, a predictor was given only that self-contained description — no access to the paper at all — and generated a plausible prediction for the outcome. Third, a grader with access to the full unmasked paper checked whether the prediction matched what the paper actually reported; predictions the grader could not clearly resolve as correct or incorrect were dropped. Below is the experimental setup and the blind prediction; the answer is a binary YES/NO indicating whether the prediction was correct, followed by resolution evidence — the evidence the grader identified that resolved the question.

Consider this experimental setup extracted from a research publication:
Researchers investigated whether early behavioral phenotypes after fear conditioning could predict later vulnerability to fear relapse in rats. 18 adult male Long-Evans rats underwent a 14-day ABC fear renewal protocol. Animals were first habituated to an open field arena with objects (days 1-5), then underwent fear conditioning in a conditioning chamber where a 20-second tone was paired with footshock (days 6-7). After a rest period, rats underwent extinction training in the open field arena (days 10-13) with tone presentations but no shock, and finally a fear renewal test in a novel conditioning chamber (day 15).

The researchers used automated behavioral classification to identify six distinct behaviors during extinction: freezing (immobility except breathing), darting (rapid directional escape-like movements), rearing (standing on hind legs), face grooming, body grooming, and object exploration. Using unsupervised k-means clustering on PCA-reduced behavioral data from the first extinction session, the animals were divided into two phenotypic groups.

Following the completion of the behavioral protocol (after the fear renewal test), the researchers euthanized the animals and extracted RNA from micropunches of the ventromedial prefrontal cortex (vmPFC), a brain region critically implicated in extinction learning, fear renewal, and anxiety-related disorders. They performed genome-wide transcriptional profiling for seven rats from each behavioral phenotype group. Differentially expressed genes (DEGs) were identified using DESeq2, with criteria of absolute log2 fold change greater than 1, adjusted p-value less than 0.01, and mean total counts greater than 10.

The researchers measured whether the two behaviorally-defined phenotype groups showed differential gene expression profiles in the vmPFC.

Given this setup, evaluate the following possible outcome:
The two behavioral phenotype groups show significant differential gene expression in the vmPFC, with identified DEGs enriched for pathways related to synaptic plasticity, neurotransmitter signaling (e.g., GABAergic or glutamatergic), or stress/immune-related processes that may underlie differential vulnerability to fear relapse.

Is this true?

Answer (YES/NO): YES